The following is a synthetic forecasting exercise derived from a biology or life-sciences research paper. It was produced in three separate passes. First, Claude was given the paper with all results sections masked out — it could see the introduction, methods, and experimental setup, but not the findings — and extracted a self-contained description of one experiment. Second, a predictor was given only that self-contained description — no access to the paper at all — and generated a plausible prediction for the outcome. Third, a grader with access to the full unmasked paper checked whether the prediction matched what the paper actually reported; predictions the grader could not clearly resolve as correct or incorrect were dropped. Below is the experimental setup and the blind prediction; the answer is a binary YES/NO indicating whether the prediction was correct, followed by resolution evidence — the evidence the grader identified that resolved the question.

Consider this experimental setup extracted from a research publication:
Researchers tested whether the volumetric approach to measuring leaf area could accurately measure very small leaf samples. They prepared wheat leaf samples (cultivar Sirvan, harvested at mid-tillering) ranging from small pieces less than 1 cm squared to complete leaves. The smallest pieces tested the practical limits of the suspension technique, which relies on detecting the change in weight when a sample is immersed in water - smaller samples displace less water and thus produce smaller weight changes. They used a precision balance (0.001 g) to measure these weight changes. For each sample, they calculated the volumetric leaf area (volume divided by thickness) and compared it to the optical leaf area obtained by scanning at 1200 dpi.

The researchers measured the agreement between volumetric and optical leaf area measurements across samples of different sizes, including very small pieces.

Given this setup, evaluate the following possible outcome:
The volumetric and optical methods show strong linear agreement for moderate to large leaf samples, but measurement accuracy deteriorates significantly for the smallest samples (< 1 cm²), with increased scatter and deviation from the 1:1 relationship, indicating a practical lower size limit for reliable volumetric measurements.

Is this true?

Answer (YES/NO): NO